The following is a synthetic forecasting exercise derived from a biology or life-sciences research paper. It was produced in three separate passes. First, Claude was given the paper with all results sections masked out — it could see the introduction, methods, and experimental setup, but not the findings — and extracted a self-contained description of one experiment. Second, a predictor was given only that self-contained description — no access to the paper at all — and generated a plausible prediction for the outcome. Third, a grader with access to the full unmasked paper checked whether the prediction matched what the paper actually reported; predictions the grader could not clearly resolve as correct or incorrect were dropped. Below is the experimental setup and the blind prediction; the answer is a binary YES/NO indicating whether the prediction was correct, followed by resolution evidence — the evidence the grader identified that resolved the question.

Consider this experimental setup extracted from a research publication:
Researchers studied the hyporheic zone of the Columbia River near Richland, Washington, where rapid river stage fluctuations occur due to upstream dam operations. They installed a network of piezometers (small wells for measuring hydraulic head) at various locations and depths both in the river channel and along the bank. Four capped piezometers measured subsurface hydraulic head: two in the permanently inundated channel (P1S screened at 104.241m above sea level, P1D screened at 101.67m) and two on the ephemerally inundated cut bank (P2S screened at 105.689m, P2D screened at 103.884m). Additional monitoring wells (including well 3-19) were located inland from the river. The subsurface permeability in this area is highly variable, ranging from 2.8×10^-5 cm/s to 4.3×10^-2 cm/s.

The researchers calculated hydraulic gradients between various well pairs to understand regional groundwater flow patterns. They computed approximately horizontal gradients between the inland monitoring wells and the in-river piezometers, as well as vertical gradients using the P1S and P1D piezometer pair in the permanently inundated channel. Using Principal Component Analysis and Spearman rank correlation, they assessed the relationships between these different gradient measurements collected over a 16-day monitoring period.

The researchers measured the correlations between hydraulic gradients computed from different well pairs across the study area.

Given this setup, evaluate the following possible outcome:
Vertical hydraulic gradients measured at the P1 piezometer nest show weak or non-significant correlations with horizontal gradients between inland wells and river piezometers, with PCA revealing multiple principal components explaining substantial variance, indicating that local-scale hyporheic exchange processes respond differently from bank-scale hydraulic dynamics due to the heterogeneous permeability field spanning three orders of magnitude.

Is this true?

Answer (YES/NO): NO